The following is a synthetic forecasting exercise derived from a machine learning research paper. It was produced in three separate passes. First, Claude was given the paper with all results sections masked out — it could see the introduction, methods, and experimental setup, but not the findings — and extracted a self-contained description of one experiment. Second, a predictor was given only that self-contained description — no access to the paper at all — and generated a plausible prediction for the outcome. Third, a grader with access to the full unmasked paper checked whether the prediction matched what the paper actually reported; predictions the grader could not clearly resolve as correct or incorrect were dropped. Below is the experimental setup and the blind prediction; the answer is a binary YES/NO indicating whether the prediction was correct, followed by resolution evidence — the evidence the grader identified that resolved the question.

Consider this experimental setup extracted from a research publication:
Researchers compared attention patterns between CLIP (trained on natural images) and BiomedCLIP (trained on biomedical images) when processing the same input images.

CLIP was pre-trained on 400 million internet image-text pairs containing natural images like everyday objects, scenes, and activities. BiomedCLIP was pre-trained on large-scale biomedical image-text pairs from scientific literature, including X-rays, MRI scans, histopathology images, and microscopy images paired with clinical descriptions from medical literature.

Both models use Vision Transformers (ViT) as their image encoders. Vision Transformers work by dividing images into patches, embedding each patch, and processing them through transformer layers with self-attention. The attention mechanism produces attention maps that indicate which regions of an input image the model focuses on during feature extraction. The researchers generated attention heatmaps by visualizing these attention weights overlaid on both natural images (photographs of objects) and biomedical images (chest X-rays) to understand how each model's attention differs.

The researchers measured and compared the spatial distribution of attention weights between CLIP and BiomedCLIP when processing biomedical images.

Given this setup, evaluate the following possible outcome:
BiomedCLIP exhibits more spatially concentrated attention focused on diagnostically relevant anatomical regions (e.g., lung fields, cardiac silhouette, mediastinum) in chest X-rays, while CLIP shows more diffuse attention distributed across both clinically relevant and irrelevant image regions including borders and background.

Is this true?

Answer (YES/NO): YES